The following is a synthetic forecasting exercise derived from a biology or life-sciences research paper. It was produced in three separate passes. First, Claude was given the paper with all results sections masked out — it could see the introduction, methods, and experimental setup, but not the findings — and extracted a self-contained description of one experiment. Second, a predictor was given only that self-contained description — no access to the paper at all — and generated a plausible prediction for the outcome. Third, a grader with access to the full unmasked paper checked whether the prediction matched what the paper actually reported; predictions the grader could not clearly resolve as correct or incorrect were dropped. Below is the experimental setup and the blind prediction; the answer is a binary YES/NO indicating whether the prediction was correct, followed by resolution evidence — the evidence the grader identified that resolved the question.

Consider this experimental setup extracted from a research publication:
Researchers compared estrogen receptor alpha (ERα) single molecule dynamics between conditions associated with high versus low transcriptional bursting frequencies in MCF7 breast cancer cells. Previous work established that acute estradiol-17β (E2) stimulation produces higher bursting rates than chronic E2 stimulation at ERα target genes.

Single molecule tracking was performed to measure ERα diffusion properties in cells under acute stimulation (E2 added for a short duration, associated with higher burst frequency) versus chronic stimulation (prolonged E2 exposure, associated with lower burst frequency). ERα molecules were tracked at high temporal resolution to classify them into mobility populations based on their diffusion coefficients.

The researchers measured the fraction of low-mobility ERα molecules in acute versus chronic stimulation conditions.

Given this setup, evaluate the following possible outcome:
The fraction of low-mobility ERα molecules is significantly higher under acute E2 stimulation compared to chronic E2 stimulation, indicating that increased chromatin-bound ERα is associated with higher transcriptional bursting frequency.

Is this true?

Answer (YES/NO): YES